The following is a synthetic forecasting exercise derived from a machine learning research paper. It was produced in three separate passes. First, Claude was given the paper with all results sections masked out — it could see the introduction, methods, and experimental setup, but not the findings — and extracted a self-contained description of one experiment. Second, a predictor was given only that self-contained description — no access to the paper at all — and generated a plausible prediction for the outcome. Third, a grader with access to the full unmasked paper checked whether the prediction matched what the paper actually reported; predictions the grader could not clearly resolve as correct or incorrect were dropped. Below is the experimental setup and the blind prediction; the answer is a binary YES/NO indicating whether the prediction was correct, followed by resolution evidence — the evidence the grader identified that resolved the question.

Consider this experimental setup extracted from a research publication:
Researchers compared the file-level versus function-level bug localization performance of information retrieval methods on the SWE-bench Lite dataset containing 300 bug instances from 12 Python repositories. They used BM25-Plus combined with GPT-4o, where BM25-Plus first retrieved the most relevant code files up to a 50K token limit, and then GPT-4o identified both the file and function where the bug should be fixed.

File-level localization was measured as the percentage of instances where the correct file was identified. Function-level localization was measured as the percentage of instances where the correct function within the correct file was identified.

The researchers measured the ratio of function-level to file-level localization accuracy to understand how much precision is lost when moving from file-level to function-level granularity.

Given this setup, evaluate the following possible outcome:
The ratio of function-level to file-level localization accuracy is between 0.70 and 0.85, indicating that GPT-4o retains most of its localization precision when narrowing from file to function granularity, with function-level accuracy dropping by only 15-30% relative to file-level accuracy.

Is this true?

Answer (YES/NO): NO